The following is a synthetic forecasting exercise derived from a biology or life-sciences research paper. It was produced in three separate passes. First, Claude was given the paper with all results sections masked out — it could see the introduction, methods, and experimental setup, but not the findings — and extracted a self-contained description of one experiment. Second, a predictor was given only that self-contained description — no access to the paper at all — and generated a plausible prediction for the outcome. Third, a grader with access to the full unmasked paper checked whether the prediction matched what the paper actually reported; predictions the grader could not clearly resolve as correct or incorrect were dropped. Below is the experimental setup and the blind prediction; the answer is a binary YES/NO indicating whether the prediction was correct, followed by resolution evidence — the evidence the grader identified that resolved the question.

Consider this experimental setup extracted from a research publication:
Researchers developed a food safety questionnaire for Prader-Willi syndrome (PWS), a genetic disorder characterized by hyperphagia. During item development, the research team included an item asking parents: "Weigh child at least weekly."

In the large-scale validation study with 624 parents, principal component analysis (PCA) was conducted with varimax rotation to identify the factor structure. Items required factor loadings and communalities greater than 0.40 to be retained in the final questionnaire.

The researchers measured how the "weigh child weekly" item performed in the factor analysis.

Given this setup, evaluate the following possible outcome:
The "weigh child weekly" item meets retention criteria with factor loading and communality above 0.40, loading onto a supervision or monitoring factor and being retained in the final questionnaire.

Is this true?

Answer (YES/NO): NO